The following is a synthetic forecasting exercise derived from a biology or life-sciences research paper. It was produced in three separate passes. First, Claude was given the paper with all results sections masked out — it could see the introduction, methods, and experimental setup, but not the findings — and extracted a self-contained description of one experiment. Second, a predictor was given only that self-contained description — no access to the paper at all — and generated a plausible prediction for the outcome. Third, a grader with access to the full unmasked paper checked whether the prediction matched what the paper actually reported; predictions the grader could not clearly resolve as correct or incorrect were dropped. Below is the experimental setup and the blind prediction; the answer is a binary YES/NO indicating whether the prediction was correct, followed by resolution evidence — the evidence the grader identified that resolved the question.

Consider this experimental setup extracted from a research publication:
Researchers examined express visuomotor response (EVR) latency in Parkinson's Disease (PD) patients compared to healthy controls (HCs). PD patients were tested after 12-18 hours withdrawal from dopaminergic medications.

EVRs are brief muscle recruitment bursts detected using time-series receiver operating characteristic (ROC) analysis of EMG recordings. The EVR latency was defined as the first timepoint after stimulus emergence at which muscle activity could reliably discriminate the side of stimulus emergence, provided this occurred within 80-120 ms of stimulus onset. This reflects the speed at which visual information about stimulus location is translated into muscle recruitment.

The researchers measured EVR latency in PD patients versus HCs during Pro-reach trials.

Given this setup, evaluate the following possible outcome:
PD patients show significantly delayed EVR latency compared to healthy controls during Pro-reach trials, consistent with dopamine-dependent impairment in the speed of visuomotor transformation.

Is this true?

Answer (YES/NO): NO